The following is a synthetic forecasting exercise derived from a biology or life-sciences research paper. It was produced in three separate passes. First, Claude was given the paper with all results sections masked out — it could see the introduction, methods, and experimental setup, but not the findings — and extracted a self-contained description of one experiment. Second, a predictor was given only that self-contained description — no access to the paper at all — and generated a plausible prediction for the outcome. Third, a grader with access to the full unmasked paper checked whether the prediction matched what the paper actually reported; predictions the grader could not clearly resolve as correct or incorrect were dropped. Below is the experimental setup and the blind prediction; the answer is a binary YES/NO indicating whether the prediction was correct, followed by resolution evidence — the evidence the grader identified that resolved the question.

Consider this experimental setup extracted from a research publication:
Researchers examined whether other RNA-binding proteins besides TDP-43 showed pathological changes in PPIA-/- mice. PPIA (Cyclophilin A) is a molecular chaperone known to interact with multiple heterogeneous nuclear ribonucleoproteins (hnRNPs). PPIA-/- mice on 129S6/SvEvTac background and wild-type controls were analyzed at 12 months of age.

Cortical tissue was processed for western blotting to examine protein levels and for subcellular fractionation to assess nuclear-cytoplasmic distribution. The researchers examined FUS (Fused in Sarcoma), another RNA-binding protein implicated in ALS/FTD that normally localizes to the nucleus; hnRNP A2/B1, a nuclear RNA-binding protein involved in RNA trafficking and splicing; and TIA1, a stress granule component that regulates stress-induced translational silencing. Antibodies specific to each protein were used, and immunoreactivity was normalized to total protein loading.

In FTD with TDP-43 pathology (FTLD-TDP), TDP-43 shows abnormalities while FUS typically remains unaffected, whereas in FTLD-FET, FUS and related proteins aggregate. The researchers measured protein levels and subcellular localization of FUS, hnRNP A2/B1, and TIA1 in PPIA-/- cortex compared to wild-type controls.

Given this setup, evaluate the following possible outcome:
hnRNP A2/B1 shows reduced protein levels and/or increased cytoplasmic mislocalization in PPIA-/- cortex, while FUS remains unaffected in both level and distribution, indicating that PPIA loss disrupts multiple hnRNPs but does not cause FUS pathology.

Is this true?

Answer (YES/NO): NO